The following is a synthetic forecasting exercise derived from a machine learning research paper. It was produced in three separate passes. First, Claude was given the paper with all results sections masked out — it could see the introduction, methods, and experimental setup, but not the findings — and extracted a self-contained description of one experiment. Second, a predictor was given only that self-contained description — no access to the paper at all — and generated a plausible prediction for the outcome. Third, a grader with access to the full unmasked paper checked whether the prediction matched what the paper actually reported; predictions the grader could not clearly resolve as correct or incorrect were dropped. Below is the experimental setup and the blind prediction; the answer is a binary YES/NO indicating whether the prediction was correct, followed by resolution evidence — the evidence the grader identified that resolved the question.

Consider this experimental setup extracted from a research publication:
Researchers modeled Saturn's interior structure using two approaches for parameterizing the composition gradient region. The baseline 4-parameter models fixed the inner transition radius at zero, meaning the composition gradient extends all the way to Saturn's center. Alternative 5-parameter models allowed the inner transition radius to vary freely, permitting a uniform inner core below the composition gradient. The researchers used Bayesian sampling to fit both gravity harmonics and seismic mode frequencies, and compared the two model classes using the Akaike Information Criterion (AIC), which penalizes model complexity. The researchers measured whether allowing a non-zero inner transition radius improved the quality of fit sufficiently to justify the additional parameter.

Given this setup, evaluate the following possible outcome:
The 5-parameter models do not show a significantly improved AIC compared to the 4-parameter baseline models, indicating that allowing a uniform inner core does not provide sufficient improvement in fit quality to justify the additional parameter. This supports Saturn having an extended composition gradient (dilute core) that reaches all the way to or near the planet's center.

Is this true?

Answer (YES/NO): YES